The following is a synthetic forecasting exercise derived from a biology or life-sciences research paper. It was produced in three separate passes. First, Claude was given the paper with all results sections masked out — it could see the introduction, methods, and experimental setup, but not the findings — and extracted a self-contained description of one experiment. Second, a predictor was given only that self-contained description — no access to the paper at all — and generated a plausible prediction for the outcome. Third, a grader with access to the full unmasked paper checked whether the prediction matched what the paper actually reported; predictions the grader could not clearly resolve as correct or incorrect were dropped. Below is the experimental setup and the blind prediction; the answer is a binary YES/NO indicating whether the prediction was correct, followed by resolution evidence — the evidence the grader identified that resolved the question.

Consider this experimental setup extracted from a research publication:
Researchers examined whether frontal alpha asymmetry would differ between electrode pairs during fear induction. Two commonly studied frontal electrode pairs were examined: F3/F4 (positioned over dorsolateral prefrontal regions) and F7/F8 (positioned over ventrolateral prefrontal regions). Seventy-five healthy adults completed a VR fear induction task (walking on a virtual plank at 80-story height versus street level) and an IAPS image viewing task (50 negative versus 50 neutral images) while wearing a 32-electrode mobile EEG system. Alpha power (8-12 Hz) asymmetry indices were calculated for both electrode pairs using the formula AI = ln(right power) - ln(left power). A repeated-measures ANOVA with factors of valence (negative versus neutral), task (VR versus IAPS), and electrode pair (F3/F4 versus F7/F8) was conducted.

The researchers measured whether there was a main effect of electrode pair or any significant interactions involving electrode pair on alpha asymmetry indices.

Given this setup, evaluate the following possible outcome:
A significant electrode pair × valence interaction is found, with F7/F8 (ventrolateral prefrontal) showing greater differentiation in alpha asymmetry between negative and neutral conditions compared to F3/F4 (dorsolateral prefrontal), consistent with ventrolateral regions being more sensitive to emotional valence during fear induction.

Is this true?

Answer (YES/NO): NO